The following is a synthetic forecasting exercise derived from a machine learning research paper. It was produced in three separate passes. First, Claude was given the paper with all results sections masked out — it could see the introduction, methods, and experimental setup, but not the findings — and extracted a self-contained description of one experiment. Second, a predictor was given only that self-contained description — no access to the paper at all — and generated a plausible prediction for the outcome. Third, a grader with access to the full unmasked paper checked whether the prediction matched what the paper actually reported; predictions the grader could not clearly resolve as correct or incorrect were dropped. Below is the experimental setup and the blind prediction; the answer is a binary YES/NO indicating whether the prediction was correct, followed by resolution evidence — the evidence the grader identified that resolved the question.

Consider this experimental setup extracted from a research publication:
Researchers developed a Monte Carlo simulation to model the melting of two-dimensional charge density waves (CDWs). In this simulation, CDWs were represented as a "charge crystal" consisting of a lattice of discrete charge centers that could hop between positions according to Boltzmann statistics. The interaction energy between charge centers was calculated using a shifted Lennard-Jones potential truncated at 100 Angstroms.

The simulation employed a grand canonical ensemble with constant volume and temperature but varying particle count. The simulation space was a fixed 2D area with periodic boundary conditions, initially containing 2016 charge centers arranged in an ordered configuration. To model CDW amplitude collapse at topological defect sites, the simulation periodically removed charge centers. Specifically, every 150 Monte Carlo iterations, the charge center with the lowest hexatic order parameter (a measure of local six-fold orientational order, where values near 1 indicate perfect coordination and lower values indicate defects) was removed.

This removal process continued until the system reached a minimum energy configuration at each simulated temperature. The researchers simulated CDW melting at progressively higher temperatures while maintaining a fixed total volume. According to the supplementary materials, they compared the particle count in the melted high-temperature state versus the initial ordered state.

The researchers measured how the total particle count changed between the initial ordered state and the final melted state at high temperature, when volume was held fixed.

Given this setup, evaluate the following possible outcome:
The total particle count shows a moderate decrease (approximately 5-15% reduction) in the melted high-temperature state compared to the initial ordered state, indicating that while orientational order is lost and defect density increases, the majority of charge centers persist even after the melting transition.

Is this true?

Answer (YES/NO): NO